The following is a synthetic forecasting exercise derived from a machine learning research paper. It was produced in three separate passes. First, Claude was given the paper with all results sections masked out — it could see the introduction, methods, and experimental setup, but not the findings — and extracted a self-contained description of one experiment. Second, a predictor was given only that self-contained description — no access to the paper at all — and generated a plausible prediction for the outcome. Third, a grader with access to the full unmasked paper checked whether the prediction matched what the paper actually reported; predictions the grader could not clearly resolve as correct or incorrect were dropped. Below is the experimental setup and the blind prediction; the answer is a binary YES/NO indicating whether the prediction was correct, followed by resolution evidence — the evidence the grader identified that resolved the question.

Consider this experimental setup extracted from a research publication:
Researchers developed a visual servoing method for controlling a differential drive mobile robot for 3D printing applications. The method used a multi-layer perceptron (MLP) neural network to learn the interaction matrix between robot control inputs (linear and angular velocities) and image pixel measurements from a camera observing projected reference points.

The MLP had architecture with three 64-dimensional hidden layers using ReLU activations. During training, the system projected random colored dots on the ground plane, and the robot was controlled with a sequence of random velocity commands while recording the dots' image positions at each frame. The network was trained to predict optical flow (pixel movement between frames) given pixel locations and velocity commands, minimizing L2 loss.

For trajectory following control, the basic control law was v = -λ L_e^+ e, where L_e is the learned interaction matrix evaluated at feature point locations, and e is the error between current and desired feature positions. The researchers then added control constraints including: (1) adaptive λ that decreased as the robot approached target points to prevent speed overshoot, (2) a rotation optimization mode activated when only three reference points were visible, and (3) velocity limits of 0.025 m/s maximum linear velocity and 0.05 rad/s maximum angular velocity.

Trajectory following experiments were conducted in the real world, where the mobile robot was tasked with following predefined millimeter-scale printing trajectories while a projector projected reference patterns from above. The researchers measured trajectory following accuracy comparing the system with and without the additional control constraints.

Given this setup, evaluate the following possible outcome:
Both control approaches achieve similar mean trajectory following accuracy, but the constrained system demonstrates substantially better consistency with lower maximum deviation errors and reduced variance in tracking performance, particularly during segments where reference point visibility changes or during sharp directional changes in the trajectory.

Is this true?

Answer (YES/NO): NO